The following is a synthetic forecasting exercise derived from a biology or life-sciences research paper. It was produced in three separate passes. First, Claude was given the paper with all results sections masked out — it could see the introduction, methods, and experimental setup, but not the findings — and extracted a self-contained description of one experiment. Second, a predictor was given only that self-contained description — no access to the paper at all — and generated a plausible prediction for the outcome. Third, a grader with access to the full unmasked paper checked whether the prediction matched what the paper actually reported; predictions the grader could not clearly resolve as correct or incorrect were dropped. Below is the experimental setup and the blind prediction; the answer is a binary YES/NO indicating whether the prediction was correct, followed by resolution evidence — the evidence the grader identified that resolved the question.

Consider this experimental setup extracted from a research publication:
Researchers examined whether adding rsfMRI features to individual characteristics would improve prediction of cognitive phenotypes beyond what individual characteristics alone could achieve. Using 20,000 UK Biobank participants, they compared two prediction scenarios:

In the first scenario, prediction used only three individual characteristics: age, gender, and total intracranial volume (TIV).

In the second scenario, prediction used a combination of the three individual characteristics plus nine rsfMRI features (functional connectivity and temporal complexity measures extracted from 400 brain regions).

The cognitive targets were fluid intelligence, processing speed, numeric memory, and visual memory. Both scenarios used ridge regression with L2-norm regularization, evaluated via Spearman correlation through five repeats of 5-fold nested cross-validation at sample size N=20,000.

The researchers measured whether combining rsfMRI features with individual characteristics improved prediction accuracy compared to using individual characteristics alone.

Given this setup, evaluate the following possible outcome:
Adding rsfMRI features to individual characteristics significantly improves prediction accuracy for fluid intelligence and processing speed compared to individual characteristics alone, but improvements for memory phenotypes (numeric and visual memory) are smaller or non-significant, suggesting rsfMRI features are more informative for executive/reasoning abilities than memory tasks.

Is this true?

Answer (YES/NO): NO